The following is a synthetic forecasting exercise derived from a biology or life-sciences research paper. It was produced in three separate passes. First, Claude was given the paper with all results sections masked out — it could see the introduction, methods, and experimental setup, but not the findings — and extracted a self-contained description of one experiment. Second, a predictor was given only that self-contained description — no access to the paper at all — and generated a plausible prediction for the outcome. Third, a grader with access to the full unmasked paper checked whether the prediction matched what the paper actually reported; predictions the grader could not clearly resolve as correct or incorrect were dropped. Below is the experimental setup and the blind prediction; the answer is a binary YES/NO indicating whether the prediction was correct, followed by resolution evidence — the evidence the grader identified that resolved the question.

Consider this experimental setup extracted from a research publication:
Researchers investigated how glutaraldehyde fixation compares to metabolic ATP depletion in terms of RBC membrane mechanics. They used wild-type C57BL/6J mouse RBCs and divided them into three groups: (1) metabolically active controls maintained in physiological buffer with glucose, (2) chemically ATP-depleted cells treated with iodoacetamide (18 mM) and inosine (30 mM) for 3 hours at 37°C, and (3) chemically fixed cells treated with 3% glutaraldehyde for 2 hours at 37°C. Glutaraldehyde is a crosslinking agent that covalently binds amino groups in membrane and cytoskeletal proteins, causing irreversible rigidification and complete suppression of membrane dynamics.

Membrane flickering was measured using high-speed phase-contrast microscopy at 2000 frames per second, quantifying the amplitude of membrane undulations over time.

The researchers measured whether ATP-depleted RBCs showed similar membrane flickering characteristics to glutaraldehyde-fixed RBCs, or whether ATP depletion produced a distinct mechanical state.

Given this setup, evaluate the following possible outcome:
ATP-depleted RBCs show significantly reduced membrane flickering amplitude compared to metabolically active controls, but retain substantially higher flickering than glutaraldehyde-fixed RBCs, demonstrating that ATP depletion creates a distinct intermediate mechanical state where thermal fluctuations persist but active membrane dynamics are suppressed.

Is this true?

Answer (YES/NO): YES